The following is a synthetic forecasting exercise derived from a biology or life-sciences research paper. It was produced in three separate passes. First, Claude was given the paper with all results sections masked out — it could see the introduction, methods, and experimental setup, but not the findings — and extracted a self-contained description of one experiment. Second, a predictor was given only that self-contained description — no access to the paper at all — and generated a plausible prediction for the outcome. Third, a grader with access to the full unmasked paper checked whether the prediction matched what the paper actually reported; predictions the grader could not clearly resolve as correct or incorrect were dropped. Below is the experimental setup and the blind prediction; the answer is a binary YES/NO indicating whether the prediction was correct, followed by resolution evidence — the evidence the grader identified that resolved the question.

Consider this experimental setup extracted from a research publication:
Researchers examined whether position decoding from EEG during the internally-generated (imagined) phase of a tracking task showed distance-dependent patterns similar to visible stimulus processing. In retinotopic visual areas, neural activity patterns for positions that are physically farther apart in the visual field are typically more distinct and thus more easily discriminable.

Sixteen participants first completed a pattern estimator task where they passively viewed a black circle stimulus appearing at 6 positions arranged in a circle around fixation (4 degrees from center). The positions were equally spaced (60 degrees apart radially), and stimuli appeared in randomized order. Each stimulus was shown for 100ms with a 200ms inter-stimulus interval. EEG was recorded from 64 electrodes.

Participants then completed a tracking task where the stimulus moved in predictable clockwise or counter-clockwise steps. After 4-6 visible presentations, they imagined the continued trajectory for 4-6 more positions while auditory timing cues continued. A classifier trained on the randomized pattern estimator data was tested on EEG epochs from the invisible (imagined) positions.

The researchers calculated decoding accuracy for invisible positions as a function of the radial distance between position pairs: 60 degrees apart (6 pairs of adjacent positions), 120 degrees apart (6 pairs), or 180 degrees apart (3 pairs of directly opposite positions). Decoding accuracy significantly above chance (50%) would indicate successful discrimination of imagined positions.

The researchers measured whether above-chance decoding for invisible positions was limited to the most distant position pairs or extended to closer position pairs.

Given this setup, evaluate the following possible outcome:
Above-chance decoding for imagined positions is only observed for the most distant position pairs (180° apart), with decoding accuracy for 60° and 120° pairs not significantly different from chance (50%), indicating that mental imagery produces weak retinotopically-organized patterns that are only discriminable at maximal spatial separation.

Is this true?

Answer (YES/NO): NO